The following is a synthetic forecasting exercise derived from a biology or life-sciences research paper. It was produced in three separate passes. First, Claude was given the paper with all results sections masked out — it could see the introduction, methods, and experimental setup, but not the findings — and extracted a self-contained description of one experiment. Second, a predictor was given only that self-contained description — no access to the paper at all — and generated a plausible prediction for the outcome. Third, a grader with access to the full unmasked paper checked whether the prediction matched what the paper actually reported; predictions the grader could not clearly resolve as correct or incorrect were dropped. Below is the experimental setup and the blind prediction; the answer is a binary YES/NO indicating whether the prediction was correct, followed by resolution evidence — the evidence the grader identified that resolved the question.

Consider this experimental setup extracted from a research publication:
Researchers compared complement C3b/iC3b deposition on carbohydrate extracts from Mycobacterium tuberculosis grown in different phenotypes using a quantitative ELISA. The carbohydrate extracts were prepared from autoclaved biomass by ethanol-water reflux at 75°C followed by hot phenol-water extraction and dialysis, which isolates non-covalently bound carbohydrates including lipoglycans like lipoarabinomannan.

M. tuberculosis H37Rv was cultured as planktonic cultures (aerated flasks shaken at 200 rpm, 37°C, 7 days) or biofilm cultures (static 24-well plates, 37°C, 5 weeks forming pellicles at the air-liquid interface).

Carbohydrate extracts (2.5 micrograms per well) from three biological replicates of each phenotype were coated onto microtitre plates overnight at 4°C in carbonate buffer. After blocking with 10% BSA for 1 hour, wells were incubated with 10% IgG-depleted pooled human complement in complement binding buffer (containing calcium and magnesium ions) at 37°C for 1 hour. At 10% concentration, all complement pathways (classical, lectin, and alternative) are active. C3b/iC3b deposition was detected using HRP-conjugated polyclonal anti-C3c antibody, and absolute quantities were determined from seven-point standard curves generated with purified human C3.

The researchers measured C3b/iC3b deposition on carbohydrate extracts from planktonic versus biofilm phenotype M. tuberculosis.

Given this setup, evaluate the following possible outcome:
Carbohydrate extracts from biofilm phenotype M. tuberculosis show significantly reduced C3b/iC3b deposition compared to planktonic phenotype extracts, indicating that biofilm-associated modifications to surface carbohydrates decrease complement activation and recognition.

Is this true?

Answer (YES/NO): NO